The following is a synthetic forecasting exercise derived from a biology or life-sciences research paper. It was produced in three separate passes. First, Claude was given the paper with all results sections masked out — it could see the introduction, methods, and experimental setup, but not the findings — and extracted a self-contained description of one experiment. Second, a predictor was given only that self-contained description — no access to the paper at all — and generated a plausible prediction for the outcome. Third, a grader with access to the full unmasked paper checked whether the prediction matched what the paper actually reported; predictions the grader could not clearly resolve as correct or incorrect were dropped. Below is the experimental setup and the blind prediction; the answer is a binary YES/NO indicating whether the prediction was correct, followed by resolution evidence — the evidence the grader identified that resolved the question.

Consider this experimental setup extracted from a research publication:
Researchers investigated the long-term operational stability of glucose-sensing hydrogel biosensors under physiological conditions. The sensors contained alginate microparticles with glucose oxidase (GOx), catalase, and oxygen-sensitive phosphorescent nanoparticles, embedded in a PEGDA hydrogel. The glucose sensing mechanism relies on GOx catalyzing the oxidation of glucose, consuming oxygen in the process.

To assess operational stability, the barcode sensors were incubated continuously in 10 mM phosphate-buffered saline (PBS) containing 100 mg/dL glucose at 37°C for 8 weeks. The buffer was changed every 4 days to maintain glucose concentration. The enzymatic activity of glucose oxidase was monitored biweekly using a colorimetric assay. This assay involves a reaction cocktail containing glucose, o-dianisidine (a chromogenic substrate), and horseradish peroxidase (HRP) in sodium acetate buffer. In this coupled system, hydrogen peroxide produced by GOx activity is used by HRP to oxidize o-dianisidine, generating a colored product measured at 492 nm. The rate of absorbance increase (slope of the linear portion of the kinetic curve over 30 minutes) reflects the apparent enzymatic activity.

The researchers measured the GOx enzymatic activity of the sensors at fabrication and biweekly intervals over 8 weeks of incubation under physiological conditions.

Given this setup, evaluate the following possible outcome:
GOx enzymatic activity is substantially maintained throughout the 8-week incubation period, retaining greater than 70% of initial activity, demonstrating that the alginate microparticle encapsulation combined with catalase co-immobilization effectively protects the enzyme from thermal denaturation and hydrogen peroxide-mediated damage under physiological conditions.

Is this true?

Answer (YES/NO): NO